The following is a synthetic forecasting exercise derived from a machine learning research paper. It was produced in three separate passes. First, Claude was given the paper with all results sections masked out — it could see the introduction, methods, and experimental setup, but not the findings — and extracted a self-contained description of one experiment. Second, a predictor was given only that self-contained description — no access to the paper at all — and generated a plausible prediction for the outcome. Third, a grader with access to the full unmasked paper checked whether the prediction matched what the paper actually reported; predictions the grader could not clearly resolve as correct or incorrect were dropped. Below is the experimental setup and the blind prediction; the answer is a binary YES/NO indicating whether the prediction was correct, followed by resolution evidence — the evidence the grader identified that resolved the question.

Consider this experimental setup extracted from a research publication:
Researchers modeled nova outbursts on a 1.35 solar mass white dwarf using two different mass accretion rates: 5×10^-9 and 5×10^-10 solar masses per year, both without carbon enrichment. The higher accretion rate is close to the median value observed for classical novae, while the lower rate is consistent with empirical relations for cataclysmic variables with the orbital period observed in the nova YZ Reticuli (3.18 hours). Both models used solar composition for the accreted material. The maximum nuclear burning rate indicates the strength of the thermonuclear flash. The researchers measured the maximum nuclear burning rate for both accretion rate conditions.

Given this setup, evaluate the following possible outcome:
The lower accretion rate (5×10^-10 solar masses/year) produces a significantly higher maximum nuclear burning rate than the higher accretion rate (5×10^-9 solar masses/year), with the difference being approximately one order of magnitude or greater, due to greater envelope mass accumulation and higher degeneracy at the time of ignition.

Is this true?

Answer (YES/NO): NO